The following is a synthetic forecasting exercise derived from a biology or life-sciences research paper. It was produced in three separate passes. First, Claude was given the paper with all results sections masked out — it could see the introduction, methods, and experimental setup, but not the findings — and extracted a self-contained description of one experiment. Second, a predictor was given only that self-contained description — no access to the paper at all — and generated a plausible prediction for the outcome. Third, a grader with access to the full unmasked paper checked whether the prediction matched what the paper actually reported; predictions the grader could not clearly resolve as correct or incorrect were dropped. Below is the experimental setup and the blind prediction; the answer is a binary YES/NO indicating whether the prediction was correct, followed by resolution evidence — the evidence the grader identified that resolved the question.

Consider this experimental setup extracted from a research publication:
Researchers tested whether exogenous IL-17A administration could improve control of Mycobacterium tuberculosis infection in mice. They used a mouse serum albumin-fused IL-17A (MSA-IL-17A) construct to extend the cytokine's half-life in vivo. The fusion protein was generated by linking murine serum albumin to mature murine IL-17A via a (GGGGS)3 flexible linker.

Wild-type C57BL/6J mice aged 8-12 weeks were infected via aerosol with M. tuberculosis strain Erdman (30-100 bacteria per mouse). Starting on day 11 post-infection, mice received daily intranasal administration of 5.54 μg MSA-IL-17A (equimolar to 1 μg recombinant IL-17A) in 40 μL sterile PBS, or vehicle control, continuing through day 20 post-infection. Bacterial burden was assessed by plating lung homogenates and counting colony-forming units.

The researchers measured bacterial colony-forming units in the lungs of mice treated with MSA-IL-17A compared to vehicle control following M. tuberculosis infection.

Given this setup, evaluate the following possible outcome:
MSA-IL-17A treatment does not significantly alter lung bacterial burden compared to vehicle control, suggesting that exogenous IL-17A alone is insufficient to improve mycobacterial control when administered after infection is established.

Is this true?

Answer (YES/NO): NO